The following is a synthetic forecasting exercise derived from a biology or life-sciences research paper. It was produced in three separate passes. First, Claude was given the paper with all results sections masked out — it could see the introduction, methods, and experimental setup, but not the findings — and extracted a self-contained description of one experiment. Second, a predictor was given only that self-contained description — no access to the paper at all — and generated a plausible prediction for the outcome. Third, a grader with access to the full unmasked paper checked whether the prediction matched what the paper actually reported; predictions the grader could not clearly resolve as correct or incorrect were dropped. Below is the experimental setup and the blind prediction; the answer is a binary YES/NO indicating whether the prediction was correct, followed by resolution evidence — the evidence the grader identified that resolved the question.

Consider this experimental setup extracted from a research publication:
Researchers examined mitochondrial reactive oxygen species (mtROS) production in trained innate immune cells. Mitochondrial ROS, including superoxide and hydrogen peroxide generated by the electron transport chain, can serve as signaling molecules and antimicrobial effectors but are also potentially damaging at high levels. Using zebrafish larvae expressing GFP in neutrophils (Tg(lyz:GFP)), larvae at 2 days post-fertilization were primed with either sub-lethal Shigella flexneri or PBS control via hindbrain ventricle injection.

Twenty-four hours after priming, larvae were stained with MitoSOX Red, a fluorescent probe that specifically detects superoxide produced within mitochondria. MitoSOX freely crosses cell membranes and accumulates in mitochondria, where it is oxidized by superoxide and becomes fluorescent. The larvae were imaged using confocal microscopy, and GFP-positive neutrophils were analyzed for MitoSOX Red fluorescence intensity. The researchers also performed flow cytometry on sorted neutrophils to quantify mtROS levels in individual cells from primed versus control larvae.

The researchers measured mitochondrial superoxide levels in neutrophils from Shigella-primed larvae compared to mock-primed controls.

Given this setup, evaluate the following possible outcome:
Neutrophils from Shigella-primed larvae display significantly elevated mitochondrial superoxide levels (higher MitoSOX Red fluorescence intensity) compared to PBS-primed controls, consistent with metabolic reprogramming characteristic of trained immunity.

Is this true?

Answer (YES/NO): NO